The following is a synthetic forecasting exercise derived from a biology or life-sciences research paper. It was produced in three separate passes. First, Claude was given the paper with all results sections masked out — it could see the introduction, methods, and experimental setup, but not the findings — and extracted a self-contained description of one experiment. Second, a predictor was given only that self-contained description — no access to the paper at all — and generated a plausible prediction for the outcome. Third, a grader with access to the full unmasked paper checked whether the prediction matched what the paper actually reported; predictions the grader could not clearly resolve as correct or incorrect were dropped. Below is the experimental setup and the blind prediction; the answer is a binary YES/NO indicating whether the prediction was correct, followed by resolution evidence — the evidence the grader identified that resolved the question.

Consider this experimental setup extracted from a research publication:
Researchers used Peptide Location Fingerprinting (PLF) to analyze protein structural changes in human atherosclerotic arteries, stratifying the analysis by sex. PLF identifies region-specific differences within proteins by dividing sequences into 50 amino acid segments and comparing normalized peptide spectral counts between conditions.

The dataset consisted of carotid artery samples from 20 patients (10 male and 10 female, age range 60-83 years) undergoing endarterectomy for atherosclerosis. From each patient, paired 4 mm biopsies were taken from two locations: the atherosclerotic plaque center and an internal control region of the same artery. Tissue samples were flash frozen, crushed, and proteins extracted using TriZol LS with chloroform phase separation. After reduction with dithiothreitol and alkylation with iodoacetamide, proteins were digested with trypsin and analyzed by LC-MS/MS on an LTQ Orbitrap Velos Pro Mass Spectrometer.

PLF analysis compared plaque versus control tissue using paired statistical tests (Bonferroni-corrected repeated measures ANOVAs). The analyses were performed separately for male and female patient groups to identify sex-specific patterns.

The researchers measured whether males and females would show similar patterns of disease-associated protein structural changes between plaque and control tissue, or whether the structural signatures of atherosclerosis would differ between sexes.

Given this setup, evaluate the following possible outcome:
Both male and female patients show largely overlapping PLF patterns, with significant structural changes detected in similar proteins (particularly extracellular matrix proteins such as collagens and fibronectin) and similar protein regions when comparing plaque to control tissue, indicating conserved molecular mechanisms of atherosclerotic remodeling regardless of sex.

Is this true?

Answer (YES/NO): NO